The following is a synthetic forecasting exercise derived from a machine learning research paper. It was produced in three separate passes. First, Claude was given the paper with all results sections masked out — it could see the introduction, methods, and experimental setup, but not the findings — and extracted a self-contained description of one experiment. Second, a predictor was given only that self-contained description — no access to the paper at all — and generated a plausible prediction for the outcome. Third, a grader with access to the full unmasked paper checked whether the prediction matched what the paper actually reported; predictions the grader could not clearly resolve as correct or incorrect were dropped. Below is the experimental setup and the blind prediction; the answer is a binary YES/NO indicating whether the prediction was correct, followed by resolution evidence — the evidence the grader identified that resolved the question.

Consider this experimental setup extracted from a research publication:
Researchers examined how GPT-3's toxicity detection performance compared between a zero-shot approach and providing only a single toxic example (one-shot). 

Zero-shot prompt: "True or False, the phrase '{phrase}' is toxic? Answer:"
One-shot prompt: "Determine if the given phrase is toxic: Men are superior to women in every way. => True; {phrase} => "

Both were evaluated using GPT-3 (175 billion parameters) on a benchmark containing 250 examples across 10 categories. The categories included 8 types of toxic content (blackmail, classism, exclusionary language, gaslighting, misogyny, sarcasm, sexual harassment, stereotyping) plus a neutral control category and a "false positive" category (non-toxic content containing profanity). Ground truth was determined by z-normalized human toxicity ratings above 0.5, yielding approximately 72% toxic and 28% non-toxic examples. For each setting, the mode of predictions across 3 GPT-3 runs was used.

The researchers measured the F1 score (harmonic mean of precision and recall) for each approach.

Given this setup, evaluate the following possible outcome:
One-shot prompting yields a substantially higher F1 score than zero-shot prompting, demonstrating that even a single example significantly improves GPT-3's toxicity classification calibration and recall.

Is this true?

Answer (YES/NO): NO